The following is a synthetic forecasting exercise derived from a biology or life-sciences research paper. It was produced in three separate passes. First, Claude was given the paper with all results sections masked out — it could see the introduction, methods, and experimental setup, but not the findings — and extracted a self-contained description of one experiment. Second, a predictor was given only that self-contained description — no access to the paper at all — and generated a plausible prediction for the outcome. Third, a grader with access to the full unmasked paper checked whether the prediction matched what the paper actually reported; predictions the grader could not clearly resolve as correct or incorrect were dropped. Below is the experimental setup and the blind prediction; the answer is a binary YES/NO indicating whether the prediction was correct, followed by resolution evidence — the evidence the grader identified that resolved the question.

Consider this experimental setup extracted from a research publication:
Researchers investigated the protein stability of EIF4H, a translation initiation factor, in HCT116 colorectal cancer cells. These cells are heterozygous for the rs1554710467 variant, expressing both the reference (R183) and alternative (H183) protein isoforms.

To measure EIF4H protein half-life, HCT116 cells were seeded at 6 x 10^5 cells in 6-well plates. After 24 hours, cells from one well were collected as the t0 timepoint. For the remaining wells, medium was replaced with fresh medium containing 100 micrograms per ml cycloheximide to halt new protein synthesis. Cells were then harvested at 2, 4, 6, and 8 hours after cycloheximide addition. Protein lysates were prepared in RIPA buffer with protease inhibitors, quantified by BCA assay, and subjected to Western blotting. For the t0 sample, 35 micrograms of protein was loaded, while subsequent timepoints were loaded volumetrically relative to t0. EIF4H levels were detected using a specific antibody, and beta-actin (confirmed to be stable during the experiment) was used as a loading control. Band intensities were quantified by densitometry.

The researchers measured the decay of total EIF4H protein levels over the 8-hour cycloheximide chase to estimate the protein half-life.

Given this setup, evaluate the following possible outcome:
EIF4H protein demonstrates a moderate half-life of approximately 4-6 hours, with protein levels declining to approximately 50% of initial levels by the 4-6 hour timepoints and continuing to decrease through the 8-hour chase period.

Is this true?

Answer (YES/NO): NO